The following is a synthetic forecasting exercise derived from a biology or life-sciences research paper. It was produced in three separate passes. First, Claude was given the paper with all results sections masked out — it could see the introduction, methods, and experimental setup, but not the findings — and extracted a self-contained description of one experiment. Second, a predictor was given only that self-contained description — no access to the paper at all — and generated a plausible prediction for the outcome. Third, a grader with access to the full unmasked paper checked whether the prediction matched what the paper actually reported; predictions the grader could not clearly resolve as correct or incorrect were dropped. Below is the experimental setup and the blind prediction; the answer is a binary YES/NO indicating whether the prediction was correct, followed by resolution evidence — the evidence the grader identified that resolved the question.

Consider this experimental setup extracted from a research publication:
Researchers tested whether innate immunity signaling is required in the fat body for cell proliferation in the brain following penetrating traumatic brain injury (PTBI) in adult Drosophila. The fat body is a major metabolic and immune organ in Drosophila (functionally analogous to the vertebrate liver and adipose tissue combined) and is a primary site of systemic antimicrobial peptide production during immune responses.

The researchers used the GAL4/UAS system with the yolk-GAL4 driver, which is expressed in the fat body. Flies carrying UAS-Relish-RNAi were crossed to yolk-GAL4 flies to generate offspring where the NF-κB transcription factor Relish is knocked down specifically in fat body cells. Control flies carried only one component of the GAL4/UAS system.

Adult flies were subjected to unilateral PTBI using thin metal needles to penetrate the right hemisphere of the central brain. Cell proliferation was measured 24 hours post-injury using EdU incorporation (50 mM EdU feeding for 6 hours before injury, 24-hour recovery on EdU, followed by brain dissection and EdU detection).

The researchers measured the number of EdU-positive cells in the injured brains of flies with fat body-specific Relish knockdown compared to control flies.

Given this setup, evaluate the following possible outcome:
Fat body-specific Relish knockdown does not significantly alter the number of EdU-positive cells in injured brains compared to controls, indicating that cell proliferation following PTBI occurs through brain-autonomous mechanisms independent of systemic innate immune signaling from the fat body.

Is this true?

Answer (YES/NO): NO